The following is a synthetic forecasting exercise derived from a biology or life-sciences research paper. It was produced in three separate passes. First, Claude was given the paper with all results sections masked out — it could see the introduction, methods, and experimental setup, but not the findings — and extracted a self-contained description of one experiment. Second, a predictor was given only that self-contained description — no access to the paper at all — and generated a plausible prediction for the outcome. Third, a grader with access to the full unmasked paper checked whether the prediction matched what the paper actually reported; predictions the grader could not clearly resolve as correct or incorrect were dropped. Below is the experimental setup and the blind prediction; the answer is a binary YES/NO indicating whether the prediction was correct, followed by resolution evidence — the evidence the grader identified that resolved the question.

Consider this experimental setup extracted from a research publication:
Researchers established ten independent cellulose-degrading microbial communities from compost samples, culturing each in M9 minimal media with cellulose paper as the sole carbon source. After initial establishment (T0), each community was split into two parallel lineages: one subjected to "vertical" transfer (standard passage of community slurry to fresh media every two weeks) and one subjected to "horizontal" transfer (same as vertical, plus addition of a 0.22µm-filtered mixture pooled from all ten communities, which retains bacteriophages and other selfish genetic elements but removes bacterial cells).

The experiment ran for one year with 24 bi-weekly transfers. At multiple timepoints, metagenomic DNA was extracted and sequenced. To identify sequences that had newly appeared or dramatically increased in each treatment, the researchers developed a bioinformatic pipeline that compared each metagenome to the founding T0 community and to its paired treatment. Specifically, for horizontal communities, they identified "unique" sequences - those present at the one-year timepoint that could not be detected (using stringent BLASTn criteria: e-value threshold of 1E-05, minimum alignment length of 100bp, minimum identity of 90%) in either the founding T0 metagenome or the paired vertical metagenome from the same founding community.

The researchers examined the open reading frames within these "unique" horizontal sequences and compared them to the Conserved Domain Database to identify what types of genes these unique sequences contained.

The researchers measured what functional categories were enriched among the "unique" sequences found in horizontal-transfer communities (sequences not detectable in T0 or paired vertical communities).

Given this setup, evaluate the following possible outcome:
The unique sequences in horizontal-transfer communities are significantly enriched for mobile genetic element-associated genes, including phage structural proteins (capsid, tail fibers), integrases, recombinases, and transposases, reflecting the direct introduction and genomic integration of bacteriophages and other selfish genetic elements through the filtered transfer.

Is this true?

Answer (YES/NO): NO